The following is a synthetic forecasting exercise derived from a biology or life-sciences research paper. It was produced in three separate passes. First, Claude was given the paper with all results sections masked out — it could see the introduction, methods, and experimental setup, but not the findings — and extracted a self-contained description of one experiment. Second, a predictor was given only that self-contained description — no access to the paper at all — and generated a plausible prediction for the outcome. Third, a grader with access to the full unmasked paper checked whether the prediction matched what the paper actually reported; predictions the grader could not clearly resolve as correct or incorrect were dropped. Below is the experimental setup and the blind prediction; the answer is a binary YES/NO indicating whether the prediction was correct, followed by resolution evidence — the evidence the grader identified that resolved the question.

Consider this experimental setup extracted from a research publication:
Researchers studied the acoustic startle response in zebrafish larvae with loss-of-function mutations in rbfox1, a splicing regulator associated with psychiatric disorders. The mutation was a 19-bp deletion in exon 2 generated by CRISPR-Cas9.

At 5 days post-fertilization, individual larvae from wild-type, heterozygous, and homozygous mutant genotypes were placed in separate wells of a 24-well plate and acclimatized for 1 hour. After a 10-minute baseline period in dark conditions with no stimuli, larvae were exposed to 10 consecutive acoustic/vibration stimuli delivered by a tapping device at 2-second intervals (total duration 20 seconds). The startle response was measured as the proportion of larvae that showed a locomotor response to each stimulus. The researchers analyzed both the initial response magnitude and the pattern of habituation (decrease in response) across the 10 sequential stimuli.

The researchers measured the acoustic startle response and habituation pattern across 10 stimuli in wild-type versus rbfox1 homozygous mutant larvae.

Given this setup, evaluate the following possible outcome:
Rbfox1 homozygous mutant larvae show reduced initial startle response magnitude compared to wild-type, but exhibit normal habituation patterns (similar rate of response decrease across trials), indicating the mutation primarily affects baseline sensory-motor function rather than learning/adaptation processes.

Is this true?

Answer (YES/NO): NO